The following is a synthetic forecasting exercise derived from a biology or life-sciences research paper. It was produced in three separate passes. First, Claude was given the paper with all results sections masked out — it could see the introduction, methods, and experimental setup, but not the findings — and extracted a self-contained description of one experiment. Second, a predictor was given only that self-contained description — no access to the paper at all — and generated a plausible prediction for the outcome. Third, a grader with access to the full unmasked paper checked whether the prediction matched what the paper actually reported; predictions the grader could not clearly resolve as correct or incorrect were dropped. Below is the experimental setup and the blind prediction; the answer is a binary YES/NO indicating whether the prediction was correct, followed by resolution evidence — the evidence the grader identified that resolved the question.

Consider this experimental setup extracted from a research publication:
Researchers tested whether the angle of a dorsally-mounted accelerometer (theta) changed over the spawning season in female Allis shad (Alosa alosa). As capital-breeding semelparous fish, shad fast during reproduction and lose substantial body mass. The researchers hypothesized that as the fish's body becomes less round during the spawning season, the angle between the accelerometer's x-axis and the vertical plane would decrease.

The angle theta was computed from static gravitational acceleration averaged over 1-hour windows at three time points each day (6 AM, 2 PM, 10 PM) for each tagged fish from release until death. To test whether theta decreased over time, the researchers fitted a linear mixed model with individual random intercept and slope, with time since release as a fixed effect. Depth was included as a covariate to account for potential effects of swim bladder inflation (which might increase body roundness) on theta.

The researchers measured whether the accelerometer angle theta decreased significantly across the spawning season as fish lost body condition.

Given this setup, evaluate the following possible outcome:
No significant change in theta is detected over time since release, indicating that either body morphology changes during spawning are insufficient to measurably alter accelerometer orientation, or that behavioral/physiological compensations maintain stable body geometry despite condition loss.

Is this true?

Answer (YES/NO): NO